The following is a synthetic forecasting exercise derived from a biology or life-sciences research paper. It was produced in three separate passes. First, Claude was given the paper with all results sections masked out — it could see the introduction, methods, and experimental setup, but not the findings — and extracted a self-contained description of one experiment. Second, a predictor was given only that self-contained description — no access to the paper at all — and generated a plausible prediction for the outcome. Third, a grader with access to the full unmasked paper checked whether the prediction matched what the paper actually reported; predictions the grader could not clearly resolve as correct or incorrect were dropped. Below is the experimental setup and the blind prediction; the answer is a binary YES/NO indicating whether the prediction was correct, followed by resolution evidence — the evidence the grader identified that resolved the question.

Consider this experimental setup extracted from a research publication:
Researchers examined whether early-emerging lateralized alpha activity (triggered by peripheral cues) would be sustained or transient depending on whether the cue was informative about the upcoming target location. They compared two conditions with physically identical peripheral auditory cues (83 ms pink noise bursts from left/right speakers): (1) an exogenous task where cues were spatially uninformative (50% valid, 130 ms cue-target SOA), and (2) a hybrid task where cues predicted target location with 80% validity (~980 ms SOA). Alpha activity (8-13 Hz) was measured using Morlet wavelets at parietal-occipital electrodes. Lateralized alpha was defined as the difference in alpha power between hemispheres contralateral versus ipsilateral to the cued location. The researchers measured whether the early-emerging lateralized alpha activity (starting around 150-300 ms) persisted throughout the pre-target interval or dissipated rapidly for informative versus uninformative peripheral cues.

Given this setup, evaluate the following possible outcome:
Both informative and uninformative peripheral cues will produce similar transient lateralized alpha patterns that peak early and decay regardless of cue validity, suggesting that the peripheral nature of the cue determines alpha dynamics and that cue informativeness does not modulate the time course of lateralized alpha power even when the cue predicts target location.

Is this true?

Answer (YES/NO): NO